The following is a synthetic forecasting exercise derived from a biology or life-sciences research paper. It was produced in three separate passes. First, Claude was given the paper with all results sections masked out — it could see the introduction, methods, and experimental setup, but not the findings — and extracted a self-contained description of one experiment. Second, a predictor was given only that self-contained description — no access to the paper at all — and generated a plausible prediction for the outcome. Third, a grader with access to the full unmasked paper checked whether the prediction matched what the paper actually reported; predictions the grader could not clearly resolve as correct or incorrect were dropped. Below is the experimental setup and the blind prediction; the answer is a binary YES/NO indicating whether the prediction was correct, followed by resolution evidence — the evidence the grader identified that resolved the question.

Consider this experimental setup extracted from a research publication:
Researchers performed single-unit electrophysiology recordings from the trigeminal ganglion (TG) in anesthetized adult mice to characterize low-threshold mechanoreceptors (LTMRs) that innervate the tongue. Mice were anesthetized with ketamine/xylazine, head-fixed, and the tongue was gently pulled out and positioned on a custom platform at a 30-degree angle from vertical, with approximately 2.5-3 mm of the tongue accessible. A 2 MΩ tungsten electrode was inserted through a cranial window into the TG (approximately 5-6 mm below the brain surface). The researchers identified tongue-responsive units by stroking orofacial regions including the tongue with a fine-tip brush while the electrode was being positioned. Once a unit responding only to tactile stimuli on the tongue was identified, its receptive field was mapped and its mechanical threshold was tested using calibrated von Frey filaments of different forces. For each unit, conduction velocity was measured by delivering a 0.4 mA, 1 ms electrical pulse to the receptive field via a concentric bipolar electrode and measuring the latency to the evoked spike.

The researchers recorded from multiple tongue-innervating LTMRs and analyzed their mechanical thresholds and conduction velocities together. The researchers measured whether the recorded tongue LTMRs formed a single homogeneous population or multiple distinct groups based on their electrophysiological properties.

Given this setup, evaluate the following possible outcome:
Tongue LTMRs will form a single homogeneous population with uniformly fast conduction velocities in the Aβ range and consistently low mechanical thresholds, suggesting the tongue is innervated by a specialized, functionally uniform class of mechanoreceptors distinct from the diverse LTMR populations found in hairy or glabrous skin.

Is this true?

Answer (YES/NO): NO